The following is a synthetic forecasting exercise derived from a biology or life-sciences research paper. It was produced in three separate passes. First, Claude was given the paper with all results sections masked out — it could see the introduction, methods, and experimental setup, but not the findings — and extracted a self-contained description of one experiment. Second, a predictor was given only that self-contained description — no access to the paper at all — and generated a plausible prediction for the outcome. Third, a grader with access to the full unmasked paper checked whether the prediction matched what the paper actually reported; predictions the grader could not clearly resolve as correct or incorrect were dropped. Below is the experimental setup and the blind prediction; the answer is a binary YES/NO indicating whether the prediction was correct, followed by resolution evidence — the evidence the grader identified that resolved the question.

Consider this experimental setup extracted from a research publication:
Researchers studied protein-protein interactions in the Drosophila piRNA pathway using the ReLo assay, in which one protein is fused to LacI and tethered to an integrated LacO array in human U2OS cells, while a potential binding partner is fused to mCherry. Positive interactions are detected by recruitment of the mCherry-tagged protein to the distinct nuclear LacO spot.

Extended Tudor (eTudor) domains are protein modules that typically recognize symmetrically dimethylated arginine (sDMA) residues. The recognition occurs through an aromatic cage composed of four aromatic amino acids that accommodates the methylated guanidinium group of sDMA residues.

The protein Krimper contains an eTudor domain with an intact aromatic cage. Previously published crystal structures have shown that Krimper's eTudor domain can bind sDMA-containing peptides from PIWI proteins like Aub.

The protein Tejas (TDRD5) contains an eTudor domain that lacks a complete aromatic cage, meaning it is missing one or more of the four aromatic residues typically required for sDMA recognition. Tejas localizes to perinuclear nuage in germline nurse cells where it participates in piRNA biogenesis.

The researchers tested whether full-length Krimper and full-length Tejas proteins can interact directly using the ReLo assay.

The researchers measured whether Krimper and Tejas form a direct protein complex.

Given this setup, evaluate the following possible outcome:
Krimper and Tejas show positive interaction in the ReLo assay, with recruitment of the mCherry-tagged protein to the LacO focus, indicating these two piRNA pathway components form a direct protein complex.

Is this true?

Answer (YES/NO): YES